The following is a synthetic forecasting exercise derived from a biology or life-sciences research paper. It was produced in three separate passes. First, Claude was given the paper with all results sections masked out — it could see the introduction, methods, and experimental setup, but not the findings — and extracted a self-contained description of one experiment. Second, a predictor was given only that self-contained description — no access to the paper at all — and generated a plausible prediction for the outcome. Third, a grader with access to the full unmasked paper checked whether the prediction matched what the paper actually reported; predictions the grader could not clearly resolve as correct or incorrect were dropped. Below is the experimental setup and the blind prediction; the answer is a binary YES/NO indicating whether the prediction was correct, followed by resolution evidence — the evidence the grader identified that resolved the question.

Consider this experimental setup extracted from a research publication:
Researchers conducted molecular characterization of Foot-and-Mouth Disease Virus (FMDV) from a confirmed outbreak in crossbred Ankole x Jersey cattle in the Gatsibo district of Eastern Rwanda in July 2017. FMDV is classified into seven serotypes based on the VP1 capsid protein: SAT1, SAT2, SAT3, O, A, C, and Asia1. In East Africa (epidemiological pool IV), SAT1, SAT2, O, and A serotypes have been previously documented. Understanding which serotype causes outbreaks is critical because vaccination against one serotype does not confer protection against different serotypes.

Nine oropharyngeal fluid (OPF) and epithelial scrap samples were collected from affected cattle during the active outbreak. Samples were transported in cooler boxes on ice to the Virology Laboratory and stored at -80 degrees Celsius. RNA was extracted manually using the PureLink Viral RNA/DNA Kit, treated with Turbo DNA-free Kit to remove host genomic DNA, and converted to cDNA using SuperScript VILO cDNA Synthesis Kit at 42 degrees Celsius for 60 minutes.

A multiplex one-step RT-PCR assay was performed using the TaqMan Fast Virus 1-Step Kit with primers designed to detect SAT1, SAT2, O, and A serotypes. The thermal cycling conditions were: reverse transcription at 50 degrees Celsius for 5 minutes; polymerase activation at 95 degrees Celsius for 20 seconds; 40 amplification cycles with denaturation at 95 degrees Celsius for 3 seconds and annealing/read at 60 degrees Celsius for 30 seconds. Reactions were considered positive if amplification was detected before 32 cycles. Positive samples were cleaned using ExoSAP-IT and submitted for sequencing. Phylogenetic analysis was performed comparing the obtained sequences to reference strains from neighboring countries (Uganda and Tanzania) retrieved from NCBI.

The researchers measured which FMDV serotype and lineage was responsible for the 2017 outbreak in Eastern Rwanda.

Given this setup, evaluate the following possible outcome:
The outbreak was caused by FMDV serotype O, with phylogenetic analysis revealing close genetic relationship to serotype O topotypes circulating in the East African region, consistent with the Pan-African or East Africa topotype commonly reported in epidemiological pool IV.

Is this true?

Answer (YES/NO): NO